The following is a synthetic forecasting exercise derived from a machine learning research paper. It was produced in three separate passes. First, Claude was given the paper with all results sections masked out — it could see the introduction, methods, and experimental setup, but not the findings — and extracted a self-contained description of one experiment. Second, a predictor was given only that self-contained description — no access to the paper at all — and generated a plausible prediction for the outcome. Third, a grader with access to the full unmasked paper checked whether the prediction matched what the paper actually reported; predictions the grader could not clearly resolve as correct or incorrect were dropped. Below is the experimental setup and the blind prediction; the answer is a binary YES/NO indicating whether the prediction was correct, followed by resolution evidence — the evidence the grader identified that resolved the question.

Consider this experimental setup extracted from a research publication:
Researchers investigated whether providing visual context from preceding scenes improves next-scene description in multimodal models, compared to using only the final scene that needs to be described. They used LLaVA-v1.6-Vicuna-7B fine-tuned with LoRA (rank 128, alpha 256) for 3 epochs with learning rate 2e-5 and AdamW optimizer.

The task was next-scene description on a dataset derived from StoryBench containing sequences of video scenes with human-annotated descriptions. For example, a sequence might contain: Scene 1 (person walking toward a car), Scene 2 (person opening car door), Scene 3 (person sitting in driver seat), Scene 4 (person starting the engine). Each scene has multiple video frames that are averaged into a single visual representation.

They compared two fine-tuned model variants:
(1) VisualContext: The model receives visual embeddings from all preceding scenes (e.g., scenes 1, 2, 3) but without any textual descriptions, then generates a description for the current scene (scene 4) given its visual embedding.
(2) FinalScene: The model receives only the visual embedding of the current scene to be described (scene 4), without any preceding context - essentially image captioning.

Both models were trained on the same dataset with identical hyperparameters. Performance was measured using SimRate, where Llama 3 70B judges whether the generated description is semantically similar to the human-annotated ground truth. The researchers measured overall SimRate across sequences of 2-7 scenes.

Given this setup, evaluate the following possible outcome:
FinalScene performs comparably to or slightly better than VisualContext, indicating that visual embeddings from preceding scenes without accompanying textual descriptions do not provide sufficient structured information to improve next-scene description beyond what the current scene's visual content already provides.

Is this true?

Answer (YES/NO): NO